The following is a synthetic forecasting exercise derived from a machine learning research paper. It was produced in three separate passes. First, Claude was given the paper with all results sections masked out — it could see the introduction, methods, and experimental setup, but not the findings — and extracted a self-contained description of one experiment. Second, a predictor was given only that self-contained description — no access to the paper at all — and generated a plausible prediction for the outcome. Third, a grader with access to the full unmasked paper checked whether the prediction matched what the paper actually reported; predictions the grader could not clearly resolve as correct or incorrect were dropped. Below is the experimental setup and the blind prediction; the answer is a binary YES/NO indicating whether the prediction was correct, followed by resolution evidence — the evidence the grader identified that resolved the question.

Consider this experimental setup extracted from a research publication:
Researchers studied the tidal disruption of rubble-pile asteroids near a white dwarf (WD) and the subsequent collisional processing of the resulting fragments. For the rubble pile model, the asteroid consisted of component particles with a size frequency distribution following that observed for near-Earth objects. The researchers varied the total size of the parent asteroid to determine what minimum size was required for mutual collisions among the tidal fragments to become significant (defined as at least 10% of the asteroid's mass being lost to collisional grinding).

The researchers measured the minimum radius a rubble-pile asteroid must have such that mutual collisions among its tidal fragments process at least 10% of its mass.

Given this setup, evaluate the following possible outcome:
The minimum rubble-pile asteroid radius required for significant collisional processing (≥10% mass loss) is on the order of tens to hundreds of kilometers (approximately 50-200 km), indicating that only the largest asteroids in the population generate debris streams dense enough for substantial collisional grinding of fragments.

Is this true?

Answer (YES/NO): NO